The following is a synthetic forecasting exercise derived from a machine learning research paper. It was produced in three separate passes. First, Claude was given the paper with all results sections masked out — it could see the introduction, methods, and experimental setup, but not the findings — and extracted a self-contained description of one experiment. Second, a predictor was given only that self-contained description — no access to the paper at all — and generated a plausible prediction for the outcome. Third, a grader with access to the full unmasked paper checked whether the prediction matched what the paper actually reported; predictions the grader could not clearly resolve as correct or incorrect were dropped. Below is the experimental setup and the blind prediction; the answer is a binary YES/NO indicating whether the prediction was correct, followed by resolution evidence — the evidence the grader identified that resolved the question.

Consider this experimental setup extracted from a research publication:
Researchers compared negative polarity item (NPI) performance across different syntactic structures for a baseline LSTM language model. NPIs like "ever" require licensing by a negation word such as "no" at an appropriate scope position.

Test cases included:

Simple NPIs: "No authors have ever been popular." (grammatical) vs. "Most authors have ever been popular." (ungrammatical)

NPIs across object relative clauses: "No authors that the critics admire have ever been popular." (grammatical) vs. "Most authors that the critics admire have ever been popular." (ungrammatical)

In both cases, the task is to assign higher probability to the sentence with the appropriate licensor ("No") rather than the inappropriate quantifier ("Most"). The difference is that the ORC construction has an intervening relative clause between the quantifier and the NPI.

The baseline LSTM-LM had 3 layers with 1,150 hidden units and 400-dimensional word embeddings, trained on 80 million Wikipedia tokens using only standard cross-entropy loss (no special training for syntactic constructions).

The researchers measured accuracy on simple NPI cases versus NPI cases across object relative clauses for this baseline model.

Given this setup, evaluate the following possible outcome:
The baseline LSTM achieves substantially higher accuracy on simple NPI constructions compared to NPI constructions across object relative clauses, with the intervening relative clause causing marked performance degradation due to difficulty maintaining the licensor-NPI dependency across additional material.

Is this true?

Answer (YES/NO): YES